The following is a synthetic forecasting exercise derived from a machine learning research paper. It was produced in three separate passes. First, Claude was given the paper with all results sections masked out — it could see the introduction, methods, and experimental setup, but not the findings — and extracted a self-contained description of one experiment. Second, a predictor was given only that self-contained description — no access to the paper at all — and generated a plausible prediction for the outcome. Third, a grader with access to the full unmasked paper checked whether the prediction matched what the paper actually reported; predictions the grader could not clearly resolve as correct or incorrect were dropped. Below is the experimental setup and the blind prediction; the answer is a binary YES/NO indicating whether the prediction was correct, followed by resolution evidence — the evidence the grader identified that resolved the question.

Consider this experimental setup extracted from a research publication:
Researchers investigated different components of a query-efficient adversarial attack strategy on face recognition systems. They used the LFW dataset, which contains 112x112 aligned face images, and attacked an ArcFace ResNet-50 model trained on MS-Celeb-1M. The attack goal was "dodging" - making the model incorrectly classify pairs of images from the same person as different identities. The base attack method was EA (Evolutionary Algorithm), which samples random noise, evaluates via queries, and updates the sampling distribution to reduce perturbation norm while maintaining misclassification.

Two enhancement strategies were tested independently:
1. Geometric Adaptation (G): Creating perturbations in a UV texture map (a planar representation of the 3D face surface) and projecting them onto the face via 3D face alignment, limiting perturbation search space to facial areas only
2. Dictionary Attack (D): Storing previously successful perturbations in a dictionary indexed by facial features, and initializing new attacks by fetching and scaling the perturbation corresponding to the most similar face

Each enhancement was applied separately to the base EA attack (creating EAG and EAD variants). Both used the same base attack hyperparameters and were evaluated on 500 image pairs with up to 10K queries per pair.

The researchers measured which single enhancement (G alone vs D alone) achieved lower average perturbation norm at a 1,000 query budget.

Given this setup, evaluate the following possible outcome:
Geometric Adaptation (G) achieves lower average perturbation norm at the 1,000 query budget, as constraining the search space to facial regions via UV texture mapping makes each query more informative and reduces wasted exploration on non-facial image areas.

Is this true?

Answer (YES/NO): YES